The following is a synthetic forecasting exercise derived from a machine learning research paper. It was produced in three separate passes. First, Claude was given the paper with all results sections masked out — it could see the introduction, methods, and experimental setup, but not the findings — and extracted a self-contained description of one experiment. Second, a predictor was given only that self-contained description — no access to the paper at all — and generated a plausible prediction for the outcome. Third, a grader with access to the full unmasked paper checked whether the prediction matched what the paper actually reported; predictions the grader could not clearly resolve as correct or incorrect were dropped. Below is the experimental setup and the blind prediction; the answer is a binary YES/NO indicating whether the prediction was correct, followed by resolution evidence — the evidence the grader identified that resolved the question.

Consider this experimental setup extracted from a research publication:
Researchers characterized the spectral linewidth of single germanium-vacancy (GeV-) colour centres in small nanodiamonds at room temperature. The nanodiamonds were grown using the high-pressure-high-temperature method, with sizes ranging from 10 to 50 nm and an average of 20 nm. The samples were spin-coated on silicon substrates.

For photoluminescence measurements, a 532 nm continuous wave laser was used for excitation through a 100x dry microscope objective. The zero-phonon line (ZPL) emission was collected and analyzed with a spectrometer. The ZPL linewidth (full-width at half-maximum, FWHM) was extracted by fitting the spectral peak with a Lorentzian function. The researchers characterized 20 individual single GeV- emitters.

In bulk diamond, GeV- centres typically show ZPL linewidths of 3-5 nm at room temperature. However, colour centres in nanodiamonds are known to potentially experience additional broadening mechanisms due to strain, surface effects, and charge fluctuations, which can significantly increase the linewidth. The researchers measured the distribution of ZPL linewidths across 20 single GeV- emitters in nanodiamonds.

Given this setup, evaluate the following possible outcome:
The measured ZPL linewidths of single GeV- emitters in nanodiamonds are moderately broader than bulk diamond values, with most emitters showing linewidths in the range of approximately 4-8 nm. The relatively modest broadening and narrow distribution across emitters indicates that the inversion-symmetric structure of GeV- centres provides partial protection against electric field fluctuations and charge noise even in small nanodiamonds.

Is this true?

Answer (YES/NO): NO